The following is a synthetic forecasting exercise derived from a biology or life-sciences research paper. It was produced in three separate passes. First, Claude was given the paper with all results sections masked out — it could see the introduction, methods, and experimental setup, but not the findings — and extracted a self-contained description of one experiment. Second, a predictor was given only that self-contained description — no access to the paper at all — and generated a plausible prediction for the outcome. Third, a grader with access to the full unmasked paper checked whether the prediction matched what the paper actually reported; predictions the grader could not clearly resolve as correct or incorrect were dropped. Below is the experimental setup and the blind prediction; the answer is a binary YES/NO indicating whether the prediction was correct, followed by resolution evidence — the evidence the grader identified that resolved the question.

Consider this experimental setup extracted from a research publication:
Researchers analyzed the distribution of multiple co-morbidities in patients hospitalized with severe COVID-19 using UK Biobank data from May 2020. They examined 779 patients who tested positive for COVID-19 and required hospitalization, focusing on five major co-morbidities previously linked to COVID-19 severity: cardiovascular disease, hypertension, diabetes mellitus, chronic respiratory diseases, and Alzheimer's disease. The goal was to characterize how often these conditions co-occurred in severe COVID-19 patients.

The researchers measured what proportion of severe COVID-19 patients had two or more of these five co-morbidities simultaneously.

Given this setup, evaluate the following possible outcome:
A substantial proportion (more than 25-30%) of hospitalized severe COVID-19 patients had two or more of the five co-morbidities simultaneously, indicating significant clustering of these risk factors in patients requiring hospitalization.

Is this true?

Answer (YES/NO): YES